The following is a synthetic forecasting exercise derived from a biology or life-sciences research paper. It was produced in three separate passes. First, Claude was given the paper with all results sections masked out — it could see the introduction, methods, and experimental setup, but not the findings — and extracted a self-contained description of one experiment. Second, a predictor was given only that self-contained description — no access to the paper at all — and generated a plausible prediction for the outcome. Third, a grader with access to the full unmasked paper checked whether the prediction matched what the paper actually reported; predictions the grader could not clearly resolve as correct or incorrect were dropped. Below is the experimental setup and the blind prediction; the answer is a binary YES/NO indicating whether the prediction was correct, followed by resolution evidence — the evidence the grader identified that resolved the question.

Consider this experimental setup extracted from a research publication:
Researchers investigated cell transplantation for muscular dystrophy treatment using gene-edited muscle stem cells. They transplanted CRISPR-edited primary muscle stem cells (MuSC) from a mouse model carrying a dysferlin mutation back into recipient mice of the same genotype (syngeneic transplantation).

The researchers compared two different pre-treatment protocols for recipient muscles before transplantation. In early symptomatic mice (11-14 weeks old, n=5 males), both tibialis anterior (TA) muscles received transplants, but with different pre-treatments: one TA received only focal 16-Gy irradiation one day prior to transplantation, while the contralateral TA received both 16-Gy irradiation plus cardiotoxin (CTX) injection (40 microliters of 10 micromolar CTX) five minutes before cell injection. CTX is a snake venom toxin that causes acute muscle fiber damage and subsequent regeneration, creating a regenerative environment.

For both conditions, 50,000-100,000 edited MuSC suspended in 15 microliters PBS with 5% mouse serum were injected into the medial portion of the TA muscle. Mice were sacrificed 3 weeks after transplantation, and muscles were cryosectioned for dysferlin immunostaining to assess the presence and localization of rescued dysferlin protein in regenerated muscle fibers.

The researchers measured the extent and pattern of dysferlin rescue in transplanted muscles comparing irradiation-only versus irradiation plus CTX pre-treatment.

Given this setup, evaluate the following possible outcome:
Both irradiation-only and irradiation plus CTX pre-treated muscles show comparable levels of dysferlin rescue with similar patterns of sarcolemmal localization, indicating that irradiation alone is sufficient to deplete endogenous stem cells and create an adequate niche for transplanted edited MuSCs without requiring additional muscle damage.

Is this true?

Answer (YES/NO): NO